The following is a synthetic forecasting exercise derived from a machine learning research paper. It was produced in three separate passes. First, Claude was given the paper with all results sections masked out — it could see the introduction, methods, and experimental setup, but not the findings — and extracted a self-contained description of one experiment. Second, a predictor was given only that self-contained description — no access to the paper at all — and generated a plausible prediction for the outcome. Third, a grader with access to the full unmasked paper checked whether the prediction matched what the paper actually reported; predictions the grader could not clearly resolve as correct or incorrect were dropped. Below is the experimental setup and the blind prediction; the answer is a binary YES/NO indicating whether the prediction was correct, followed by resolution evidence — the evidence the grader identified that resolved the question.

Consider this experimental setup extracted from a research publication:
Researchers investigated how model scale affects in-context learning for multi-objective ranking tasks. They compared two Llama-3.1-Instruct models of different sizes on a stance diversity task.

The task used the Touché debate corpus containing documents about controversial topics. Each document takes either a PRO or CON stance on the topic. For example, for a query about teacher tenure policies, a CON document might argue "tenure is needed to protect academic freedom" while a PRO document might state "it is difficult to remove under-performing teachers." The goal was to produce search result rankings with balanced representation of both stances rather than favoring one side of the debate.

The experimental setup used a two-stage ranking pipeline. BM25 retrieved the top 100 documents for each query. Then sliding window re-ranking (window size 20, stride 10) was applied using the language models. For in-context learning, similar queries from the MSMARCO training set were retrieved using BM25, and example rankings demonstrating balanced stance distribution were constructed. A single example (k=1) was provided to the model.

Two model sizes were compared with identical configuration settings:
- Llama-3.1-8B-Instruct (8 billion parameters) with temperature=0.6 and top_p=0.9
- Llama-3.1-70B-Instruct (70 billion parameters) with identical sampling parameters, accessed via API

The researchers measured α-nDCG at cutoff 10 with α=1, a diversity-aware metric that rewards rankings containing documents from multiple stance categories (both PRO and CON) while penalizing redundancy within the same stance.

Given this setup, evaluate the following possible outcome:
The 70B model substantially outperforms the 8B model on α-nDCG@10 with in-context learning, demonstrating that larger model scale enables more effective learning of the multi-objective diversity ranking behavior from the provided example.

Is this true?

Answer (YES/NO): NO